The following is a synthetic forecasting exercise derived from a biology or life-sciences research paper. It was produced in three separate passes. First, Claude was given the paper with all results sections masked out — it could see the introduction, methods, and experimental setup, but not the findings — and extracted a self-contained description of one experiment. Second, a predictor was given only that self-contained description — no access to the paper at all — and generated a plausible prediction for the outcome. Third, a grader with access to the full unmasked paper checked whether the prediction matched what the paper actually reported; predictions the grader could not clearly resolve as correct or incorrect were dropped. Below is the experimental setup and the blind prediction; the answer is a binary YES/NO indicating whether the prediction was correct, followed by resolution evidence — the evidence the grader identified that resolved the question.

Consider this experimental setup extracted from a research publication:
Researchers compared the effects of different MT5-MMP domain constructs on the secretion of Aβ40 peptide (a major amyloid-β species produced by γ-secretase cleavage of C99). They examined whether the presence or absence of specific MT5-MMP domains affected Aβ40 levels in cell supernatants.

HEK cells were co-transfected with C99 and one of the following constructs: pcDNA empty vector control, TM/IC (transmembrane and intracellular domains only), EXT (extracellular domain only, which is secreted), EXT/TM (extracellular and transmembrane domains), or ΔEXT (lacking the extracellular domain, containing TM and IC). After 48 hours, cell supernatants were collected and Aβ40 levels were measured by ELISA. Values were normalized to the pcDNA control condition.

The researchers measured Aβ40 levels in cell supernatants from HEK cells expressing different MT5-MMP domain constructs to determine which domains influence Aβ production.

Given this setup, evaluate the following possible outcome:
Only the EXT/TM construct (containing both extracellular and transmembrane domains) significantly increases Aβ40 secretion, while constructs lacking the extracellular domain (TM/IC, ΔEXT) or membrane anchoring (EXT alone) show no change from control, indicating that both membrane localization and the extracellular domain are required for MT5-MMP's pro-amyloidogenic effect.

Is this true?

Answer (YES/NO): NO